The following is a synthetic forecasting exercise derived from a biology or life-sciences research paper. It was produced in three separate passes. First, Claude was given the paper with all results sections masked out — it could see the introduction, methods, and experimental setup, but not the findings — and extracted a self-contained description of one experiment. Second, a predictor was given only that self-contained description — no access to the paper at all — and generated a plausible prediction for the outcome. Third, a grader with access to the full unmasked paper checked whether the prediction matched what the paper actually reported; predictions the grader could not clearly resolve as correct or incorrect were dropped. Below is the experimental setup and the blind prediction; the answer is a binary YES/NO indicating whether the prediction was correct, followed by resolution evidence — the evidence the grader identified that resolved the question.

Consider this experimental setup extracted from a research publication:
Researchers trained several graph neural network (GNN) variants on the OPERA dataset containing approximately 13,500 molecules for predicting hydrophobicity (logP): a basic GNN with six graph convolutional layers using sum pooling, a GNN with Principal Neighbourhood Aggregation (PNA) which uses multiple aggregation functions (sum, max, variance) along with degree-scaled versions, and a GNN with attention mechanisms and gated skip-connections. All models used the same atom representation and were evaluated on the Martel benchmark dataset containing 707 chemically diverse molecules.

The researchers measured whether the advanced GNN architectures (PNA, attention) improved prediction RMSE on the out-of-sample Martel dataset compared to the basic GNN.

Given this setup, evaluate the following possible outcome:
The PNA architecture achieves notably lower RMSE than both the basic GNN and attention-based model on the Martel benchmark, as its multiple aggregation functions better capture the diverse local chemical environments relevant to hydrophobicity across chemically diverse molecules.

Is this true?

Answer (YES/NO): NO